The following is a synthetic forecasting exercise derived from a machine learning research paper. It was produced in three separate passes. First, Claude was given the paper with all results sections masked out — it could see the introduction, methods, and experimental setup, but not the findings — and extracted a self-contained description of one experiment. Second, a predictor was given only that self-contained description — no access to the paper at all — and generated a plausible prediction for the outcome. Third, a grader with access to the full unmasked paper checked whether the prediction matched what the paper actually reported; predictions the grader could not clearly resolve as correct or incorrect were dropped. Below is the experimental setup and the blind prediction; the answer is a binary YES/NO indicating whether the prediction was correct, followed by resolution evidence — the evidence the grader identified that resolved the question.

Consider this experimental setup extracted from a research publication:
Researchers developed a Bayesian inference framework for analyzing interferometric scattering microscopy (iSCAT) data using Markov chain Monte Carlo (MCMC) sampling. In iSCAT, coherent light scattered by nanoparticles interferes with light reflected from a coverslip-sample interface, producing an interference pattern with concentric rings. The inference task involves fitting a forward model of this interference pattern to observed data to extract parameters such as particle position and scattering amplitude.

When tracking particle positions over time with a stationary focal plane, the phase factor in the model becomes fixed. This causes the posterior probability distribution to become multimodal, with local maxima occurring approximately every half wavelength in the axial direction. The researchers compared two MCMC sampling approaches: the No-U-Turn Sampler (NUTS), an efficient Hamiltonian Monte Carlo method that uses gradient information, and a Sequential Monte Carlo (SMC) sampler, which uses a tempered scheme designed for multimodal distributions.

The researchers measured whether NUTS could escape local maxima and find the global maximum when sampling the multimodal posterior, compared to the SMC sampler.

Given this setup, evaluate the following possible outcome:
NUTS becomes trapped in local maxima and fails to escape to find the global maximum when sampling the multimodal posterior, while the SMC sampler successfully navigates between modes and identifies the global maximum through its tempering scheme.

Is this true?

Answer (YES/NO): YES